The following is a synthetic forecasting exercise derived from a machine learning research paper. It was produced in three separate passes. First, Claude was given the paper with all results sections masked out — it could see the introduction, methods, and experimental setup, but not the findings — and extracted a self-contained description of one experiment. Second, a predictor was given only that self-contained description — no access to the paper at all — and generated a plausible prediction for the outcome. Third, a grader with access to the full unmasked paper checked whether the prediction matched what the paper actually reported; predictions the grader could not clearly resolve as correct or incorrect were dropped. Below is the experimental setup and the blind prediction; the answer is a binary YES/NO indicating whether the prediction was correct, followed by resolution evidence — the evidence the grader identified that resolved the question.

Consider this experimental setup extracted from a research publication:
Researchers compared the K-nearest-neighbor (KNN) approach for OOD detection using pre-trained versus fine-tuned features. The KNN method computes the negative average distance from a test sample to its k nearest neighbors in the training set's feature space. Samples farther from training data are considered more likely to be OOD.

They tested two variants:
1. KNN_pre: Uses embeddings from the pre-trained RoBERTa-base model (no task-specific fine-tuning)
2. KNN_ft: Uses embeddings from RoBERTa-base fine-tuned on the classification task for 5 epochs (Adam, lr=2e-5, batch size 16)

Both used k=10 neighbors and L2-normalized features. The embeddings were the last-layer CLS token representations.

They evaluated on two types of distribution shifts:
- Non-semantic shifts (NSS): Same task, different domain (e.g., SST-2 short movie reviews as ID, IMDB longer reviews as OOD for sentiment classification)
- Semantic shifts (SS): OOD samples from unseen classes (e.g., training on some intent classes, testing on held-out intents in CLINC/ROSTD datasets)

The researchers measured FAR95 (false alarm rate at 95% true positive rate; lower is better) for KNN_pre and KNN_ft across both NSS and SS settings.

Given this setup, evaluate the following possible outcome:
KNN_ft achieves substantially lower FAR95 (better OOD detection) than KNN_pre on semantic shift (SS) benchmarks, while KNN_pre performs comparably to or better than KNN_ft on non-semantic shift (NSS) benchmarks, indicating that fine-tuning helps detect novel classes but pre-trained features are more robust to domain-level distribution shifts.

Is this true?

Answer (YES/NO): YES